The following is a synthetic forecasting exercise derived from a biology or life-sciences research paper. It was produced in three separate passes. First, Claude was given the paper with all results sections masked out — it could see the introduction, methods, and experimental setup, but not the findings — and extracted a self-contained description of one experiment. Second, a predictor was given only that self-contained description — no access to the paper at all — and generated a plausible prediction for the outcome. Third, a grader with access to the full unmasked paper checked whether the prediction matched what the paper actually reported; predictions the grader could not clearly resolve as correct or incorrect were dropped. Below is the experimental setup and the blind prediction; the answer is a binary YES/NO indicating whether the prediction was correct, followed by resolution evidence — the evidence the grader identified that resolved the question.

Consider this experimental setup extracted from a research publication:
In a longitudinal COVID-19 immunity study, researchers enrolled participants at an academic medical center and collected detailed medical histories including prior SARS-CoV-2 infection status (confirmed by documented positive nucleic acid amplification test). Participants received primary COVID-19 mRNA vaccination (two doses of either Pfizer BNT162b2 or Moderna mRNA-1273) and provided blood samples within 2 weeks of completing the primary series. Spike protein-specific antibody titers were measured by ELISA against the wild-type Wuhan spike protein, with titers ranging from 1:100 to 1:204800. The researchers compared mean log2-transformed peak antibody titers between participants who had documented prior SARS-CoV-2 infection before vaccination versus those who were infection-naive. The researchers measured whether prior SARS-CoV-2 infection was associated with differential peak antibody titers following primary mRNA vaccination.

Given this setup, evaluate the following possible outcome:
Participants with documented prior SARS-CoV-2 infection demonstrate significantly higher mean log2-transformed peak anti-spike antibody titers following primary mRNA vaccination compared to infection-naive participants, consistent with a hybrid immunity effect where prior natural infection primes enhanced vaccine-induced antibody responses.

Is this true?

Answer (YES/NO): YES